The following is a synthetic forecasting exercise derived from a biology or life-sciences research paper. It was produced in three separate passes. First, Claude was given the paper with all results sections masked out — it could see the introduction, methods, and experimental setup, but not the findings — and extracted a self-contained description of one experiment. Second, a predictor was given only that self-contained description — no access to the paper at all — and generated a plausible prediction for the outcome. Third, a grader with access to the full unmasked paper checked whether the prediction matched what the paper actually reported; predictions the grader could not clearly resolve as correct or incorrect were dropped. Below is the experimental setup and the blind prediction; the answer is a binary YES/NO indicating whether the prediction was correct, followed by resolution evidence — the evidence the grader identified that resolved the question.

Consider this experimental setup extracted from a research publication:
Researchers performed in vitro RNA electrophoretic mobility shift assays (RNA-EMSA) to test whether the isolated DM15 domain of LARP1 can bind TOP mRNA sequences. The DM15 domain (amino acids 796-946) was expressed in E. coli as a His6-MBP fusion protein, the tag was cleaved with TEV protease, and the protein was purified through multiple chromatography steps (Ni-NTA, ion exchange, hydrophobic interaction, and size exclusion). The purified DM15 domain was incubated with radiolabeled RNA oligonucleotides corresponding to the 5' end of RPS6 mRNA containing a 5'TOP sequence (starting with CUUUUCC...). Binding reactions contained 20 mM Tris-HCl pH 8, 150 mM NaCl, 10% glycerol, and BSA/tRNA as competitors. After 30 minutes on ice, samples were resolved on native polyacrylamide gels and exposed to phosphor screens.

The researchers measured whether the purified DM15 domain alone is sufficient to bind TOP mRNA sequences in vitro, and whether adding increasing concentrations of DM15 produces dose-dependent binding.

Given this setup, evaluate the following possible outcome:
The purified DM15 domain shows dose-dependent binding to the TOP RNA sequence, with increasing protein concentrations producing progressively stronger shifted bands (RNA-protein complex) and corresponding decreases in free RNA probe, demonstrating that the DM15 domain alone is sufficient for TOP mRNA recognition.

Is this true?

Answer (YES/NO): YES